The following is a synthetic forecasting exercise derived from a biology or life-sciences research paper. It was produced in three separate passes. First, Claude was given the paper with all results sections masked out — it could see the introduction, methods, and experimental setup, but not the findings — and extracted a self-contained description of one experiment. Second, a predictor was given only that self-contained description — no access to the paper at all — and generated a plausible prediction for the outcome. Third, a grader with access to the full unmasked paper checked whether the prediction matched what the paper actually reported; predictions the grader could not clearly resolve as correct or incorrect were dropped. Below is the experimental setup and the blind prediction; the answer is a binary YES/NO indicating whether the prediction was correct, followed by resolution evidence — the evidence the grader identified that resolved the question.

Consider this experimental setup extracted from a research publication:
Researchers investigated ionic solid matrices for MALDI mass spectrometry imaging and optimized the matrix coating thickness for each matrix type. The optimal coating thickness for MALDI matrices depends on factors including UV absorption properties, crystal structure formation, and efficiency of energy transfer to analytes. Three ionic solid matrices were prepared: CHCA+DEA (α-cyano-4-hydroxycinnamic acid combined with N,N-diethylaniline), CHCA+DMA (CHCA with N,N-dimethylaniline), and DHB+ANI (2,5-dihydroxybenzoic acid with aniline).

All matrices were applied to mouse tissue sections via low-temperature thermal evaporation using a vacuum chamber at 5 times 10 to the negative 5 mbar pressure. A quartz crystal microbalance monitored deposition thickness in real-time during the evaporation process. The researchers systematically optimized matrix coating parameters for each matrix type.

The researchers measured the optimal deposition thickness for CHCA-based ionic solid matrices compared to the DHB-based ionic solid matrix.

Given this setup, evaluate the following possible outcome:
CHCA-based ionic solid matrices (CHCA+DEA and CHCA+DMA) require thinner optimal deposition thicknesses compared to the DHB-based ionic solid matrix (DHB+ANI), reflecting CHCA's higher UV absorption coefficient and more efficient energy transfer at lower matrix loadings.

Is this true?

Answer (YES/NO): YES